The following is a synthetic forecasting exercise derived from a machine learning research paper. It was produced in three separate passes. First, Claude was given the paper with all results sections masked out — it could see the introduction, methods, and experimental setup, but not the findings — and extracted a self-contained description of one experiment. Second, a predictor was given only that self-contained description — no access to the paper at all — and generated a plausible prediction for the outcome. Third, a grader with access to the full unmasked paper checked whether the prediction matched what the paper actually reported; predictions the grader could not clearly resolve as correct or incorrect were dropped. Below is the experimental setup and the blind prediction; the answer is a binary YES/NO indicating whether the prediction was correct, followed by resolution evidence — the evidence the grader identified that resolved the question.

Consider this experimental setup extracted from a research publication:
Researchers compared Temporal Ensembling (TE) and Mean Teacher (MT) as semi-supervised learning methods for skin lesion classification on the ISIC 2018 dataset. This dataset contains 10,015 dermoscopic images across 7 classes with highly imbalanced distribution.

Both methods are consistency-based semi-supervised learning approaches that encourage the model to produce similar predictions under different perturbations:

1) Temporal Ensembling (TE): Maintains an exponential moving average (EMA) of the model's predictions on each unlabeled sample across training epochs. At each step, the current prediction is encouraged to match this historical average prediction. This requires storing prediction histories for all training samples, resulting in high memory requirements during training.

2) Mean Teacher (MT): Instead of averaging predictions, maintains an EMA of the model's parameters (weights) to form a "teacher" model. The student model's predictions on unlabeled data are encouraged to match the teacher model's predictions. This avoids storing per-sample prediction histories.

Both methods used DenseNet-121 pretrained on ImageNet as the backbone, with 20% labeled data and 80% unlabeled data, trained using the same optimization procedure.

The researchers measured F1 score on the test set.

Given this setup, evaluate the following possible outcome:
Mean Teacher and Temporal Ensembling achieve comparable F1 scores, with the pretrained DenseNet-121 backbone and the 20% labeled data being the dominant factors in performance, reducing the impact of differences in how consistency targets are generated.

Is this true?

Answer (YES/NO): YES